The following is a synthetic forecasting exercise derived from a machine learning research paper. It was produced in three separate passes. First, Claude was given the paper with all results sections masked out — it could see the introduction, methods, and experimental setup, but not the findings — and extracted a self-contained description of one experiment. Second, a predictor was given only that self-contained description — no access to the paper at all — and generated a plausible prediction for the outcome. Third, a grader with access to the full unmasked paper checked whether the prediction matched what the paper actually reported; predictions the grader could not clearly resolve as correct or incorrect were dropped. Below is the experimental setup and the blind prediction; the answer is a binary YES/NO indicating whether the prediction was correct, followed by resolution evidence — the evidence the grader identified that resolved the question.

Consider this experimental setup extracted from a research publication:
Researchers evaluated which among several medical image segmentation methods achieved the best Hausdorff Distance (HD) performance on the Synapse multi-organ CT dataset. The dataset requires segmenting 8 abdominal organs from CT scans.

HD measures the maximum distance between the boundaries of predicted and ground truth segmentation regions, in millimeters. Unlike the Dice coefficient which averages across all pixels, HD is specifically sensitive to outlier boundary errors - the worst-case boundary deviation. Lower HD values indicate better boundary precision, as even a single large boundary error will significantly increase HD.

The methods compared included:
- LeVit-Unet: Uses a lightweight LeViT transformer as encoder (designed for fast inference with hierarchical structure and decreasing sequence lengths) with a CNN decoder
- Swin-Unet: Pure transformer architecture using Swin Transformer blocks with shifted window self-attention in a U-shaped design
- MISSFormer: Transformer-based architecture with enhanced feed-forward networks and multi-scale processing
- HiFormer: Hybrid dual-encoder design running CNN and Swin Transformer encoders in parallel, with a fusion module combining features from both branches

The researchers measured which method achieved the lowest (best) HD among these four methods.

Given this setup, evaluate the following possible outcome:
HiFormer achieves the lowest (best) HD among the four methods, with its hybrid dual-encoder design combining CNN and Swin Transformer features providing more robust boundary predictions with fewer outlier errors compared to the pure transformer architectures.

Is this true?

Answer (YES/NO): YES